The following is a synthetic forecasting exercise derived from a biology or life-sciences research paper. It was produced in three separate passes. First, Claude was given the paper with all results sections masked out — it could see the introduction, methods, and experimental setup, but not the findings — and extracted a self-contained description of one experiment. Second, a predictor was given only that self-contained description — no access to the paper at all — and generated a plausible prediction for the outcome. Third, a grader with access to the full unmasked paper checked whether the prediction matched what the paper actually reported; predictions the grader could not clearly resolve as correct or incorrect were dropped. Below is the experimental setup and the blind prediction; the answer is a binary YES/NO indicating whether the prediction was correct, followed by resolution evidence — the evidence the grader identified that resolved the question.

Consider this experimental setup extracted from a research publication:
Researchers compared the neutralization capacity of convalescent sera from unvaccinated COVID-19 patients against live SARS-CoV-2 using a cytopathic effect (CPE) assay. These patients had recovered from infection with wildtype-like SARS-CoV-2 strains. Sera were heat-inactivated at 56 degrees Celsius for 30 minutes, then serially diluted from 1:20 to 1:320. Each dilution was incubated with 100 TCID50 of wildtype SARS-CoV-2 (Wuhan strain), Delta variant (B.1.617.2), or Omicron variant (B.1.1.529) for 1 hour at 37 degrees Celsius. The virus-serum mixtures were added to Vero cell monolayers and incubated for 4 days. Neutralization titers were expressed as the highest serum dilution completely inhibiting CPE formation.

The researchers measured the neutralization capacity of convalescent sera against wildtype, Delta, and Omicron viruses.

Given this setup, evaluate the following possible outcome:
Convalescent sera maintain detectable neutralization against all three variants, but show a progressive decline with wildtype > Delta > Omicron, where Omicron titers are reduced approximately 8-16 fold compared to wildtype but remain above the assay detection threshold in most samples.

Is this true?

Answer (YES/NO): NO